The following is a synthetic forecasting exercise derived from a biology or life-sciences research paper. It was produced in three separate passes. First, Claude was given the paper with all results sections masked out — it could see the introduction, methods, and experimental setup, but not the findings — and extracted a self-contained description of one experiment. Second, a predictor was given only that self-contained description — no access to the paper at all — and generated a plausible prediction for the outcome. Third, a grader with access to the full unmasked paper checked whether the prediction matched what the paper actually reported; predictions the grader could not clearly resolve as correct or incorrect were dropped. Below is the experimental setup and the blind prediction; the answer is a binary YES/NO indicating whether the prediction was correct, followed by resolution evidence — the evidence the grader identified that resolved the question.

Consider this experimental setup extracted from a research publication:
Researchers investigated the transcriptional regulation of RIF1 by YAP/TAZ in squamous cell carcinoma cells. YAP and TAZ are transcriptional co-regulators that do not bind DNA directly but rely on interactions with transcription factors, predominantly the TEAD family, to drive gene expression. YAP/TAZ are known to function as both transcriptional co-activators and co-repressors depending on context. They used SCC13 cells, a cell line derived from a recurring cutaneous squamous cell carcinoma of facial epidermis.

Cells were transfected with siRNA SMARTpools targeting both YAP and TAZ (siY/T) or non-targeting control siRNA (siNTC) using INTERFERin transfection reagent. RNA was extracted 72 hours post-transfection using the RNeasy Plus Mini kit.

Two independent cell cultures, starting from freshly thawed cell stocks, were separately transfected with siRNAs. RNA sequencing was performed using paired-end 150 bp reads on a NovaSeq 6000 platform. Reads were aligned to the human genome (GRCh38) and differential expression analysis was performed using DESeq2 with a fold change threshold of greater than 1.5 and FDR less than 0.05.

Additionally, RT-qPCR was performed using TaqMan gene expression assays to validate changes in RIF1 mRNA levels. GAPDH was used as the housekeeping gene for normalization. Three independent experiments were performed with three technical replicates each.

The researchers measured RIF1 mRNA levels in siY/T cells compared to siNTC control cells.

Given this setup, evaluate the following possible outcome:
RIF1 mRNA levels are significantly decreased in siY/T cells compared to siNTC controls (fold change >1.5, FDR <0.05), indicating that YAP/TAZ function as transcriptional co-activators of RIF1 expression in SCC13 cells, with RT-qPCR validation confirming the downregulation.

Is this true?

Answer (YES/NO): NO